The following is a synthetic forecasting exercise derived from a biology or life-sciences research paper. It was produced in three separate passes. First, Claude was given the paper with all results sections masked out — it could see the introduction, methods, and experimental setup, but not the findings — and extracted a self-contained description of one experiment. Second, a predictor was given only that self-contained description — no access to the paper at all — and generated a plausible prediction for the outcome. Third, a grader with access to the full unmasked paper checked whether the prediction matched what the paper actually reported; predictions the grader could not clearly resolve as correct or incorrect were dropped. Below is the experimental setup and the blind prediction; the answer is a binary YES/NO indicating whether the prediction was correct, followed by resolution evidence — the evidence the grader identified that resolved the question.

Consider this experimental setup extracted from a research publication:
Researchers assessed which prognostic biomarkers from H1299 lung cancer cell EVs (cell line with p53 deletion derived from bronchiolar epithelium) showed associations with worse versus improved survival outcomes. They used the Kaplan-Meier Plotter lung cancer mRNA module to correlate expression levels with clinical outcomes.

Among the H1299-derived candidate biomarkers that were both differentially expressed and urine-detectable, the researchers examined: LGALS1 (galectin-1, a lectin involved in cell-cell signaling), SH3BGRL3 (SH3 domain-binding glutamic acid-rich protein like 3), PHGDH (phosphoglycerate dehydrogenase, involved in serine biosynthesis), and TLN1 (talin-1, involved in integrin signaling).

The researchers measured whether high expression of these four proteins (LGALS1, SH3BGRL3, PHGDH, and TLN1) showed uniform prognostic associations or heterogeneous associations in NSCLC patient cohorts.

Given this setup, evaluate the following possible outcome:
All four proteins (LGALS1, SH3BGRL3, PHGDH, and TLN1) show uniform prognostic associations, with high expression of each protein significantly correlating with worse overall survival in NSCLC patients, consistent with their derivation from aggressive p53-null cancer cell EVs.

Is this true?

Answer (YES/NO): YES